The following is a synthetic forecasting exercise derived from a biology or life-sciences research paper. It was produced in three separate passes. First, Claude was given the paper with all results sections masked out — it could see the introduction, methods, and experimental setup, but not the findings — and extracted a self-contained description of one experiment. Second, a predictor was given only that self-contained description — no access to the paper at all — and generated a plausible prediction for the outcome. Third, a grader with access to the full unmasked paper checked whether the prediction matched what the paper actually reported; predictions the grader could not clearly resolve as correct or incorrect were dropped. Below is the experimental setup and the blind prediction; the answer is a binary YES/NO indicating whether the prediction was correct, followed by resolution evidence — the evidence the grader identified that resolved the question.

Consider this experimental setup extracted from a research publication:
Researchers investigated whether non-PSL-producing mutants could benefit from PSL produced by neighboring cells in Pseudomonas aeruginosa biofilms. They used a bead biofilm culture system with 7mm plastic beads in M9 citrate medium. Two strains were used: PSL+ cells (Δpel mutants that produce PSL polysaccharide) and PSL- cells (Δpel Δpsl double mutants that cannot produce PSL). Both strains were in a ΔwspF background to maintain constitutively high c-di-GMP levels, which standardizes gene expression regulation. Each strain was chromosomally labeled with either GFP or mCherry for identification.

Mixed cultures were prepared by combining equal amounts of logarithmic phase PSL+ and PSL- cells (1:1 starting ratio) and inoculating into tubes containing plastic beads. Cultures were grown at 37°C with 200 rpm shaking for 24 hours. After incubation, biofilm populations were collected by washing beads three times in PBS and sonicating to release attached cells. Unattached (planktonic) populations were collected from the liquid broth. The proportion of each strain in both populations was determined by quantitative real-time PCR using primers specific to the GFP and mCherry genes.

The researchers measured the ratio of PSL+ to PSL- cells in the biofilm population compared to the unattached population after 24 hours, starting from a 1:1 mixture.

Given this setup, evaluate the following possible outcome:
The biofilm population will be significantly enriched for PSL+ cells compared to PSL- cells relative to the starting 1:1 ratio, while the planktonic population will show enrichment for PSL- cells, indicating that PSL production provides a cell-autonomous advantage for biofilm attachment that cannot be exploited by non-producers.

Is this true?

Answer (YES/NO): NO